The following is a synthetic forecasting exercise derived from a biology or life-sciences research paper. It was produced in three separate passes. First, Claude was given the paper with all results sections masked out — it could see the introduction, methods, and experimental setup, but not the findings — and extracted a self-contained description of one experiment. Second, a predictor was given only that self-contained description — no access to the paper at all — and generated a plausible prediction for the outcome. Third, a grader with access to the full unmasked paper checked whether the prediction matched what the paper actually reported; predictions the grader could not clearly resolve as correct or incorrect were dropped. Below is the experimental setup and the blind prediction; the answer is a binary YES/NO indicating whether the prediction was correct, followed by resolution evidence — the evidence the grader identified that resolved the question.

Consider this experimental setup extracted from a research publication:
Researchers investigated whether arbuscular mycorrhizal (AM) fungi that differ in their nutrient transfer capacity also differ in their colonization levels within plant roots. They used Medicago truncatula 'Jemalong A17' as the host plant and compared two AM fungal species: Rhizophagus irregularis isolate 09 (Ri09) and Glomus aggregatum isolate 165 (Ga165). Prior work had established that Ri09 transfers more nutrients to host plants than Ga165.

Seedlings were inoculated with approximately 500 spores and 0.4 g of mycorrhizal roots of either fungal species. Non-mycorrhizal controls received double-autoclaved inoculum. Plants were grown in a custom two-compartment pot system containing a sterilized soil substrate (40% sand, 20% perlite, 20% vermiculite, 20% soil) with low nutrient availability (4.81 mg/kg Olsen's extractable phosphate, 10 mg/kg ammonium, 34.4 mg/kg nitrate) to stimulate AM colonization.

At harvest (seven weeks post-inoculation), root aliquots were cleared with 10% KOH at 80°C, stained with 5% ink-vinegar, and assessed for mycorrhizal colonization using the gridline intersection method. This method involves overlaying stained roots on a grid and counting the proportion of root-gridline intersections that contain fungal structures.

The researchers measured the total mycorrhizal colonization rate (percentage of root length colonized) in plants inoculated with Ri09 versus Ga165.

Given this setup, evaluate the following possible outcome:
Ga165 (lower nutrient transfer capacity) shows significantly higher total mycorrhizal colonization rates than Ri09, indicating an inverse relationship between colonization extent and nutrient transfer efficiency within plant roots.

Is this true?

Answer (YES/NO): NO